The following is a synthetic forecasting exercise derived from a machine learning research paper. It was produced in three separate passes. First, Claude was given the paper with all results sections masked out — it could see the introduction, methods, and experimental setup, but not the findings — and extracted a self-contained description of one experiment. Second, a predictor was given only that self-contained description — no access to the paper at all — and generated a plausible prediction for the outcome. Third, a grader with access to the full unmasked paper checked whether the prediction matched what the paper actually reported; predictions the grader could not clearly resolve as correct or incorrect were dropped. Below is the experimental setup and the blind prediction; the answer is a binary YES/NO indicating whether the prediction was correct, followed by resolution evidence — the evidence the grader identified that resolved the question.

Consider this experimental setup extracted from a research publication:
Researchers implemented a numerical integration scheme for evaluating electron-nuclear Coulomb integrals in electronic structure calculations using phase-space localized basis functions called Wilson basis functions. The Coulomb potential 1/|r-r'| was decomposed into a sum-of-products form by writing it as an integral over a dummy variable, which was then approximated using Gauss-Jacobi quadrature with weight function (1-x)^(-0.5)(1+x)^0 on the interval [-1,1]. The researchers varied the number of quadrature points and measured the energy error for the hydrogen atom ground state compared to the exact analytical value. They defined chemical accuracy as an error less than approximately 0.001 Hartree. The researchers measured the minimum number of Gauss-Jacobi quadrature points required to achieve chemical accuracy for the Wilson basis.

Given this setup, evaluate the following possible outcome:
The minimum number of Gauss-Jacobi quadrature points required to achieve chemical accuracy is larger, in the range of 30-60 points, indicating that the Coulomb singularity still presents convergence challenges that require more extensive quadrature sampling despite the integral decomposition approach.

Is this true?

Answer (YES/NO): NO